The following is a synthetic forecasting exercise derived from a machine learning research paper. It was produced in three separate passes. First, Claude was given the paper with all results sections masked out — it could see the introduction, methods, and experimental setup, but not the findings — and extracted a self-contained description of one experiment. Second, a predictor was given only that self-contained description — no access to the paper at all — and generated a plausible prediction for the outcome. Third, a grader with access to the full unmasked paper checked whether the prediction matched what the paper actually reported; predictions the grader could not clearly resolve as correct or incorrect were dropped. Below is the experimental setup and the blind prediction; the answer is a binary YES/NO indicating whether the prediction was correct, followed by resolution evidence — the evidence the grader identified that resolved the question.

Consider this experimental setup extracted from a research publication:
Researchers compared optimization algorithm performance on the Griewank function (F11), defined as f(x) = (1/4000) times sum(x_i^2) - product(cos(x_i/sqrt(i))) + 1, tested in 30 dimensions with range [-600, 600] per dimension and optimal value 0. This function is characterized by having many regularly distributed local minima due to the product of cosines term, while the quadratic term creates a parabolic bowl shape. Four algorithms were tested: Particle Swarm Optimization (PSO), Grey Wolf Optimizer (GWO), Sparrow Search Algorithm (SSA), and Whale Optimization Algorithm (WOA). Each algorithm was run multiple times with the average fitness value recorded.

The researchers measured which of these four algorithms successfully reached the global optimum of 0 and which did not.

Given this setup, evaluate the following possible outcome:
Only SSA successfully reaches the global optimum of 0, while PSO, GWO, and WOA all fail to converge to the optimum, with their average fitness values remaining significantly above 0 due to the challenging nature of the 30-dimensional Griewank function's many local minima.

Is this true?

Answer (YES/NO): YES